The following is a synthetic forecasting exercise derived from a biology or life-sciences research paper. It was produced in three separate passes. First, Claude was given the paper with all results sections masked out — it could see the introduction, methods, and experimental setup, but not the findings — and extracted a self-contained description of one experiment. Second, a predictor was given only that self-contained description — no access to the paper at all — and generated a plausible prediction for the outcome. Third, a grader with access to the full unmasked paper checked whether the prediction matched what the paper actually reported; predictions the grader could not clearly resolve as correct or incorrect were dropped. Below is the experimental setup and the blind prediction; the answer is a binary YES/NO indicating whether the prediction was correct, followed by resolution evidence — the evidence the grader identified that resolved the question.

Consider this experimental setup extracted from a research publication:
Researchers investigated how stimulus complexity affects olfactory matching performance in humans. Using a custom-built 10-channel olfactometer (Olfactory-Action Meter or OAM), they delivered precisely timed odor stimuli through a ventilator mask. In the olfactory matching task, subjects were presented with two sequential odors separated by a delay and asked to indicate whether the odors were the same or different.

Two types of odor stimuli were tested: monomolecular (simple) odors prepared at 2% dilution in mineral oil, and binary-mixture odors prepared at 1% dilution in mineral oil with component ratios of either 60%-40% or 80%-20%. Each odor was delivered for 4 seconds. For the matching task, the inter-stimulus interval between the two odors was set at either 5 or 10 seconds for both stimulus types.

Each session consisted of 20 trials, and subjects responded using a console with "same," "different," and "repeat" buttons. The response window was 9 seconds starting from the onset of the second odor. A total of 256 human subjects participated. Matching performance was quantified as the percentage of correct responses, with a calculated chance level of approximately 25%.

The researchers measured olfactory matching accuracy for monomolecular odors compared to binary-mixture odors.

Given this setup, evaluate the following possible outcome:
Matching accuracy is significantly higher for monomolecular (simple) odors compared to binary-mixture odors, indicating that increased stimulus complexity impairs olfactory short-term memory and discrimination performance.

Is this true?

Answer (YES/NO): YES